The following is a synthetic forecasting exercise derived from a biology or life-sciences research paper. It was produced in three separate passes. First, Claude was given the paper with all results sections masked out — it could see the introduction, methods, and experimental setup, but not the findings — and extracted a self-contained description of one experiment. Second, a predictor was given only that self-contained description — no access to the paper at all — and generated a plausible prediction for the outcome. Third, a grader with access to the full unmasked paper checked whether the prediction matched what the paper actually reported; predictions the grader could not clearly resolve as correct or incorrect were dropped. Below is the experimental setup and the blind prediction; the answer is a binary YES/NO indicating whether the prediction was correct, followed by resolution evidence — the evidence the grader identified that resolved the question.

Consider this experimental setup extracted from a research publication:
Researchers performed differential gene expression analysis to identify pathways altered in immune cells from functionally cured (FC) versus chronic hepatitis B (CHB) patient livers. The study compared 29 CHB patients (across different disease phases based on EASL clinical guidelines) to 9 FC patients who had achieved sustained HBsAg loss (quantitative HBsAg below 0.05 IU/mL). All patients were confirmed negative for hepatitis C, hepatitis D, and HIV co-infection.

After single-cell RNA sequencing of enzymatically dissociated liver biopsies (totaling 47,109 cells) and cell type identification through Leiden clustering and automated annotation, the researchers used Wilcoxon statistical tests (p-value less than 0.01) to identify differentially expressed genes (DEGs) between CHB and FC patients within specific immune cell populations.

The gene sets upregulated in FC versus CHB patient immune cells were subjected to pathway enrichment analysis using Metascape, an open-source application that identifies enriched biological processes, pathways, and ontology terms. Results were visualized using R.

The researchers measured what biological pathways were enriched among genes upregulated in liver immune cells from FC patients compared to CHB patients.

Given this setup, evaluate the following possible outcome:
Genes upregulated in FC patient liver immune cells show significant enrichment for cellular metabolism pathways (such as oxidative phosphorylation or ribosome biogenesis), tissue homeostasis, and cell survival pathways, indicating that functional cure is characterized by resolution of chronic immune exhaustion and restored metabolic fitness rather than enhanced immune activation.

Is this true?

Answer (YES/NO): NO